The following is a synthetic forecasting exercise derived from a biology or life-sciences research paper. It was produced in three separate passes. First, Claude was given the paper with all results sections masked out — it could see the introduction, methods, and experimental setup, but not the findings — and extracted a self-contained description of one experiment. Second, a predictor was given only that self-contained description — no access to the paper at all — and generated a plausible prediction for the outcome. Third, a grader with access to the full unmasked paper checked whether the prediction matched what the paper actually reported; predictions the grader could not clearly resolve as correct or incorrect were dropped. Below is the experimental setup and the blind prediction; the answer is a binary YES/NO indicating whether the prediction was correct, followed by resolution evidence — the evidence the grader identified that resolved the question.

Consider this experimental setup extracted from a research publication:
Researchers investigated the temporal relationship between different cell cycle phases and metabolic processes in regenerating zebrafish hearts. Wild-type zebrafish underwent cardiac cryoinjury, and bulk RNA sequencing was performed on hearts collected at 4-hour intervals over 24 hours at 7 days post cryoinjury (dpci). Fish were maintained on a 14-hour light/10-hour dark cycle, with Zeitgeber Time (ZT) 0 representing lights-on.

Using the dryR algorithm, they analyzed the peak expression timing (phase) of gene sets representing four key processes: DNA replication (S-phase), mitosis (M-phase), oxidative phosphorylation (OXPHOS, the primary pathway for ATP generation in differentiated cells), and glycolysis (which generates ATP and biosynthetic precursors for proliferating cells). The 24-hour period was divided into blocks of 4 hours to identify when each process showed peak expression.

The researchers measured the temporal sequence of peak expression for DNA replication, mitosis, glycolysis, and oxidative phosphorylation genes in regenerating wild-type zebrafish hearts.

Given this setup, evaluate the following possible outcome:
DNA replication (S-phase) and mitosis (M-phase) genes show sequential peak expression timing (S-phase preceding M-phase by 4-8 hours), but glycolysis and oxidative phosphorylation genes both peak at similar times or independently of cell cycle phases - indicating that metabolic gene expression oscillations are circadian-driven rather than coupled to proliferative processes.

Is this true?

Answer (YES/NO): NO